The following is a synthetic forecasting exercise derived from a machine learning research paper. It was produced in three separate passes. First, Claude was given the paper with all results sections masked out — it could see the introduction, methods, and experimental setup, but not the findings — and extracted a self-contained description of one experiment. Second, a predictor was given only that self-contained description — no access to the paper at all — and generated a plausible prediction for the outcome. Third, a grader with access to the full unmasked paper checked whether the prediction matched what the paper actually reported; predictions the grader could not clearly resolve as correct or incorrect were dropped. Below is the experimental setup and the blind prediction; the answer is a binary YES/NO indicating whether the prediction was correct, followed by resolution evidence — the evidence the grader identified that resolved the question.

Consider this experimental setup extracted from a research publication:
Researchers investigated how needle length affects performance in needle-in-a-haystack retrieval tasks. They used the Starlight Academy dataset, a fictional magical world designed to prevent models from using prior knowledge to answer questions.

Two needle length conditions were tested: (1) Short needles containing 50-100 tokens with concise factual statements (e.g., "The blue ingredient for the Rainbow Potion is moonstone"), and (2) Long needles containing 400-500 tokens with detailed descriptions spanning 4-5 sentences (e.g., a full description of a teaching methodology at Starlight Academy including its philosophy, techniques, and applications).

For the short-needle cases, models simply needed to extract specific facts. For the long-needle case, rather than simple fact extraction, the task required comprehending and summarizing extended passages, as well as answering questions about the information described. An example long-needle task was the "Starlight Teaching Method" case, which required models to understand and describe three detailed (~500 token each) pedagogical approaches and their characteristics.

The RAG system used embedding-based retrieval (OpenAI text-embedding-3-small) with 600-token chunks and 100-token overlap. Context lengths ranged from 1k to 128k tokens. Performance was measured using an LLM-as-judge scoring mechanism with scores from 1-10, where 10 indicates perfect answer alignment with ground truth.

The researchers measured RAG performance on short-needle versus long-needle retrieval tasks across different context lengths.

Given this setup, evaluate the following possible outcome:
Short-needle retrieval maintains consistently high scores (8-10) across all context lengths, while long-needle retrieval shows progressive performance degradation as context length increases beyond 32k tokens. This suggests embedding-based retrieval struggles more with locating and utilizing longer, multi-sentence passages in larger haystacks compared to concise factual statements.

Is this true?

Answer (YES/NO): NO